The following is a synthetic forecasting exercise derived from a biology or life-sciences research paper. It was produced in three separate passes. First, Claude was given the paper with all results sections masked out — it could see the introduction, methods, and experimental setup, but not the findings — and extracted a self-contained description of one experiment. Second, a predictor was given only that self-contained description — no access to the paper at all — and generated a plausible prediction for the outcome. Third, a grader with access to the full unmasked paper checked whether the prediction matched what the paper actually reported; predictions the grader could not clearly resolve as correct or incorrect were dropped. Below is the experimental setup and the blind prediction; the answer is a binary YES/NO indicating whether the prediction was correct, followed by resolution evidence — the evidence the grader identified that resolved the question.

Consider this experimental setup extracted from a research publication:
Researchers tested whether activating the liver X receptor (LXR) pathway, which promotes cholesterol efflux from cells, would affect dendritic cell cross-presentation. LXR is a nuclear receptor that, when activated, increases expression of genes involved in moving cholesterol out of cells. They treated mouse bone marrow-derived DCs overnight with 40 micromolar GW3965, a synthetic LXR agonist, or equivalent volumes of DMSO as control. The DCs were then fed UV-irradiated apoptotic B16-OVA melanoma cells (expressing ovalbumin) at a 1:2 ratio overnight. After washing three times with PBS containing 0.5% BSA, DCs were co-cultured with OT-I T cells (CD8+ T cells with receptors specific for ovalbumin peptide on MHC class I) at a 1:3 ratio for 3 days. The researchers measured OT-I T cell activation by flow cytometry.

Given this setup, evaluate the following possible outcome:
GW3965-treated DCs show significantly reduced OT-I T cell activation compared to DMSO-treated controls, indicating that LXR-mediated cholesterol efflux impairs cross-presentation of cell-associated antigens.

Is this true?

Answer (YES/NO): YES